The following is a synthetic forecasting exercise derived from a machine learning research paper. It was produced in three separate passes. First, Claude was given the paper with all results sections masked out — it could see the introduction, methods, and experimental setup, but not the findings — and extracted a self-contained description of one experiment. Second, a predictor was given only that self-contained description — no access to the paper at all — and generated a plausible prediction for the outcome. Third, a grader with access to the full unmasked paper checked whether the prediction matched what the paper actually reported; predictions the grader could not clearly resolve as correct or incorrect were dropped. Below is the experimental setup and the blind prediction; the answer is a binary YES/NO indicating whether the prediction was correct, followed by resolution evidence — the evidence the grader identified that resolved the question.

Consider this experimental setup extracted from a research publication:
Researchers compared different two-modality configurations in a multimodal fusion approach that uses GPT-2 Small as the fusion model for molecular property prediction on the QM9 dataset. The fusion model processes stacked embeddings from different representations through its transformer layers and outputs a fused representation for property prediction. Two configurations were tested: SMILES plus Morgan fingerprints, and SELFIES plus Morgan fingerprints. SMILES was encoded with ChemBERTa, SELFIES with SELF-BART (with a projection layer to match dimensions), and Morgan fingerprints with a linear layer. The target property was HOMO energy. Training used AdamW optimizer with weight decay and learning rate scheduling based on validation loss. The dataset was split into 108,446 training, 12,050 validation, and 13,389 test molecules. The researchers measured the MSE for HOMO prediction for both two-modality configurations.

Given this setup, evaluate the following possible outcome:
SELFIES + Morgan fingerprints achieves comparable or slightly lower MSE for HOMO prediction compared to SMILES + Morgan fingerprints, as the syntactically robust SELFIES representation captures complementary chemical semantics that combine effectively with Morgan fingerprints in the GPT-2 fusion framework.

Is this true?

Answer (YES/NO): NO